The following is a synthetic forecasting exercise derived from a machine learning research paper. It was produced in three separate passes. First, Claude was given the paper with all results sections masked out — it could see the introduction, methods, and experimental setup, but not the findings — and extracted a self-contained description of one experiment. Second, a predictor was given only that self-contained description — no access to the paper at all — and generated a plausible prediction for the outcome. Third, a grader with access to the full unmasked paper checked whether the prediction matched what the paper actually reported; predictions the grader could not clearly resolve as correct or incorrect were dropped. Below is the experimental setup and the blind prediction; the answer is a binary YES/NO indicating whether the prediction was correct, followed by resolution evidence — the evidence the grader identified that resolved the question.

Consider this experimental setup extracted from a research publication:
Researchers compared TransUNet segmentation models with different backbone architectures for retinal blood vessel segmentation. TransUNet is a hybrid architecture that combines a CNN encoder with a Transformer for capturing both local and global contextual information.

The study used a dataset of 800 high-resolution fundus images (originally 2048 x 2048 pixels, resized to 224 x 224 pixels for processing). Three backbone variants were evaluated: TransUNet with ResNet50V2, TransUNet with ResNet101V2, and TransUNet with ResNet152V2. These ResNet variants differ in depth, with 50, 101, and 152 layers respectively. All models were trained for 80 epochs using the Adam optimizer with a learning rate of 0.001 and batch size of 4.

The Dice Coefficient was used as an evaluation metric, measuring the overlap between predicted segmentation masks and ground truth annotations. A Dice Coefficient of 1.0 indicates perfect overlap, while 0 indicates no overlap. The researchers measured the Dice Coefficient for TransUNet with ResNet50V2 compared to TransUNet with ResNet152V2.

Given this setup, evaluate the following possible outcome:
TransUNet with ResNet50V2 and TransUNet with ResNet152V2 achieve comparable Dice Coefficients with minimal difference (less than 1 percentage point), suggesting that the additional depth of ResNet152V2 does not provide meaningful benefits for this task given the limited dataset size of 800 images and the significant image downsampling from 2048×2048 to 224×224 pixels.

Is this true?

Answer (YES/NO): YES